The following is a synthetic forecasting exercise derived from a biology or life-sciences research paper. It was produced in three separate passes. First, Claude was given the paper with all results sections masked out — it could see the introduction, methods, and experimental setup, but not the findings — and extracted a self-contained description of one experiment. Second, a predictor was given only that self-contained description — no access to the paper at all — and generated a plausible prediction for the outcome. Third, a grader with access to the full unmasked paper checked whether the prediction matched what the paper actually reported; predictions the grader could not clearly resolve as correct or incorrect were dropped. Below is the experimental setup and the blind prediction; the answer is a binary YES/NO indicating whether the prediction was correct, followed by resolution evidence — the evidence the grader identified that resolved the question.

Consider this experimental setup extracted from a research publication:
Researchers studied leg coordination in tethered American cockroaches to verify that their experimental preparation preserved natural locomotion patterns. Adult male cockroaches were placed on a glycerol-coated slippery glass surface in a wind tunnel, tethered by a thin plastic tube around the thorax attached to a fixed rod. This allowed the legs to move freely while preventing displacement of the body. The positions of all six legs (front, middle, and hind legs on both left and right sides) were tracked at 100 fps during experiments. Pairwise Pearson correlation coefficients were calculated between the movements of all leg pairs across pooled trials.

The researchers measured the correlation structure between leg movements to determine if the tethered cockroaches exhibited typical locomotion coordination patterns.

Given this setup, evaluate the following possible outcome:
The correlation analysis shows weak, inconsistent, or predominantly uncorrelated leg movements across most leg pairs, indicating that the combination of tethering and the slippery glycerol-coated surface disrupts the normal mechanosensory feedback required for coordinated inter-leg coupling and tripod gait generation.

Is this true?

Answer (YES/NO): NO